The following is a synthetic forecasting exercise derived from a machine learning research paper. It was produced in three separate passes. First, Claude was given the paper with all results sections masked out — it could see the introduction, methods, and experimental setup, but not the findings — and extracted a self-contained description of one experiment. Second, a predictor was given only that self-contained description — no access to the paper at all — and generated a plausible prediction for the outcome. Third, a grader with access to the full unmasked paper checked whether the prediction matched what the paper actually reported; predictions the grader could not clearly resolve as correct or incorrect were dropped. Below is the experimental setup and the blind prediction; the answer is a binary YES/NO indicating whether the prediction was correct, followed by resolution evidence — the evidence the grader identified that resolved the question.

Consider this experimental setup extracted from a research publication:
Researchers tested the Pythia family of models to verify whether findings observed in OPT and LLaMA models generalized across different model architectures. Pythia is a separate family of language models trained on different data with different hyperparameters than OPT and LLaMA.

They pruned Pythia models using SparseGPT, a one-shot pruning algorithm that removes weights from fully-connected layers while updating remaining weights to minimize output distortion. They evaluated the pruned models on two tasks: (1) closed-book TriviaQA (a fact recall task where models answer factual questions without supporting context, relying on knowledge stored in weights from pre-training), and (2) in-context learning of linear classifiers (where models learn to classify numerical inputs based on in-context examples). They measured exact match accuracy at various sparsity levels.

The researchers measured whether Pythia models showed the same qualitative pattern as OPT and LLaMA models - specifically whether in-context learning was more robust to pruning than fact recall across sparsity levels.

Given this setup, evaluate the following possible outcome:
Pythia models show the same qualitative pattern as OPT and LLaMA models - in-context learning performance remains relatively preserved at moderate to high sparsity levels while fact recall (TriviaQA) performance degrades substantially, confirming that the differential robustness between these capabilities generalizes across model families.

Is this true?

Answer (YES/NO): YES